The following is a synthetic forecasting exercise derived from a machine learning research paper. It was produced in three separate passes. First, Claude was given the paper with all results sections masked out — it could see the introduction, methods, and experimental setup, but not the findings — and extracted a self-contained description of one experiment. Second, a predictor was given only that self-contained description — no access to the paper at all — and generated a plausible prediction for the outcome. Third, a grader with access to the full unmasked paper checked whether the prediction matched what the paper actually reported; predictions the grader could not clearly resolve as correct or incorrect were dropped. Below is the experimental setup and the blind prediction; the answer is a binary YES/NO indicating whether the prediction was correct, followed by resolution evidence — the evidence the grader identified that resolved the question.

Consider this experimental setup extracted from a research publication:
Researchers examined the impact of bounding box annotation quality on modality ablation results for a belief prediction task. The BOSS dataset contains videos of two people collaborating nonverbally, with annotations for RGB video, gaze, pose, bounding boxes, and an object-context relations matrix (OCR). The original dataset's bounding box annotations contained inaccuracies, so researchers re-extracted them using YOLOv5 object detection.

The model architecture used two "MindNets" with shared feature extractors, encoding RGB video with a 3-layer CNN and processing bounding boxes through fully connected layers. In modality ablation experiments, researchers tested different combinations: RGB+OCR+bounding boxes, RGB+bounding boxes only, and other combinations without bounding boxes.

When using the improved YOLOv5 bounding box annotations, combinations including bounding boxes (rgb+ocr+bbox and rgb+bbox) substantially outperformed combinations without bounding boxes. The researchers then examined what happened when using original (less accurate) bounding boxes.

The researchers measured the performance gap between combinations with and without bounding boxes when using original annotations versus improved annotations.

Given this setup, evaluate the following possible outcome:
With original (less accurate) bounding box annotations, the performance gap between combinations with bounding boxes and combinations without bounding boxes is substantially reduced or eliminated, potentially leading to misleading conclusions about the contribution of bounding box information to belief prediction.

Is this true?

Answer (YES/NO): YES